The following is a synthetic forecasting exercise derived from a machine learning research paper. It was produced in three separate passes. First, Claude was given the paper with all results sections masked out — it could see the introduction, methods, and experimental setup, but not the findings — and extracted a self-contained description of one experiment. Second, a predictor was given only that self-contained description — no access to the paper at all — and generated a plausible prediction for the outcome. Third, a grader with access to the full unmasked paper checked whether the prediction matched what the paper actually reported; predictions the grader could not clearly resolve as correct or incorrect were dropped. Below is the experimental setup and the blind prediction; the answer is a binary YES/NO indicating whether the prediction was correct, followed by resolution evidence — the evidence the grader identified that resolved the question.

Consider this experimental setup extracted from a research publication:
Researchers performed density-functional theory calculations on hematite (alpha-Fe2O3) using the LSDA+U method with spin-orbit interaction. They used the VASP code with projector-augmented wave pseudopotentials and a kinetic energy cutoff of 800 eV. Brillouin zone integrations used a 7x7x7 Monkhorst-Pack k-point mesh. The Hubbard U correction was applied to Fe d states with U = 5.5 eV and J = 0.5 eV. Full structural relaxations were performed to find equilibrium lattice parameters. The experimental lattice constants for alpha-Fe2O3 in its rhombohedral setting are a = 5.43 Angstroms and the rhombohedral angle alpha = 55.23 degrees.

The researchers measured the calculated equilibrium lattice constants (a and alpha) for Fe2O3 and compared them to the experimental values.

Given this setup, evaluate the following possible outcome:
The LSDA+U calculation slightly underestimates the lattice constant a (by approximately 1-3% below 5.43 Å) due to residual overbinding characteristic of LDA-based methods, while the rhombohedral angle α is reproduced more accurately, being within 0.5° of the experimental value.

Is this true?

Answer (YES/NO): YES